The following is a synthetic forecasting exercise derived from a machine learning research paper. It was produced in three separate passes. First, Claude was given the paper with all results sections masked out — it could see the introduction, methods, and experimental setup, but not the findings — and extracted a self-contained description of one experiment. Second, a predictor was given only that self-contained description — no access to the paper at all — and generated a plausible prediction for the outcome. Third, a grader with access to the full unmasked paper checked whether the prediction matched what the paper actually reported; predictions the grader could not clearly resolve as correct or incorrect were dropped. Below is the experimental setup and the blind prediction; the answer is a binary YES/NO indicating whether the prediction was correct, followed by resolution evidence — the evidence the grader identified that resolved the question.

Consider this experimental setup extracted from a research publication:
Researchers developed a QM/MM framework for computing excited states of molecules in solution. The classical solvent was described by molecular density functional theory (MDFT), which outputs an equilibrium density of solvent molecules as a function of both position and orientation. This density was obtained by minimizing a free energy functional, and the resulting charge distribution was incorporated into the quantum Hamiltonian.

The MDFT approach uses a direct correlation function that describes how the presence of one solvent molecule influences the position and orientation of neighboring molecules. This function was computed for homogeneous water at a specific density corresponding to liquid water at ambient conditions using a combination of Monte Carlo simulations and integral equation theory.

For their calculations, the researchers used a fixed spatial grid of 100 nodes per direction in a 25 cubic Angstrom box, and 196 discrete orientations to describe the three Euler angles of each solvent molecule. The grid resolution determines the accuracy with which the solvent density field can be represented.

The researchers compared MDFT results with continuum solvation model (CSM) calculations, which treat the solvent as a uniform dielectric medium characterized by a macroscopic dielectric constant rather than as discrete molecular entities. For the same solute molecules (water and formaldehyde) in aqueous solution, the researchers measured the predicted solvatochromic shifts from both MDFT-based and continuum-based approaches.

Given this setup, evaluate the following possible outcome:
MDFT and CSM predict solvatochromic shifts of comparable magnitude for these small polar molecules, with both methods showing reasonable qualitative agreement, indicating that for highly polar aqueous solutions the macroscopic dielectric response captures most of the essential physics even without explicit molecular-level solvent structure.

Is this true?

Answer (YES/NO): NO